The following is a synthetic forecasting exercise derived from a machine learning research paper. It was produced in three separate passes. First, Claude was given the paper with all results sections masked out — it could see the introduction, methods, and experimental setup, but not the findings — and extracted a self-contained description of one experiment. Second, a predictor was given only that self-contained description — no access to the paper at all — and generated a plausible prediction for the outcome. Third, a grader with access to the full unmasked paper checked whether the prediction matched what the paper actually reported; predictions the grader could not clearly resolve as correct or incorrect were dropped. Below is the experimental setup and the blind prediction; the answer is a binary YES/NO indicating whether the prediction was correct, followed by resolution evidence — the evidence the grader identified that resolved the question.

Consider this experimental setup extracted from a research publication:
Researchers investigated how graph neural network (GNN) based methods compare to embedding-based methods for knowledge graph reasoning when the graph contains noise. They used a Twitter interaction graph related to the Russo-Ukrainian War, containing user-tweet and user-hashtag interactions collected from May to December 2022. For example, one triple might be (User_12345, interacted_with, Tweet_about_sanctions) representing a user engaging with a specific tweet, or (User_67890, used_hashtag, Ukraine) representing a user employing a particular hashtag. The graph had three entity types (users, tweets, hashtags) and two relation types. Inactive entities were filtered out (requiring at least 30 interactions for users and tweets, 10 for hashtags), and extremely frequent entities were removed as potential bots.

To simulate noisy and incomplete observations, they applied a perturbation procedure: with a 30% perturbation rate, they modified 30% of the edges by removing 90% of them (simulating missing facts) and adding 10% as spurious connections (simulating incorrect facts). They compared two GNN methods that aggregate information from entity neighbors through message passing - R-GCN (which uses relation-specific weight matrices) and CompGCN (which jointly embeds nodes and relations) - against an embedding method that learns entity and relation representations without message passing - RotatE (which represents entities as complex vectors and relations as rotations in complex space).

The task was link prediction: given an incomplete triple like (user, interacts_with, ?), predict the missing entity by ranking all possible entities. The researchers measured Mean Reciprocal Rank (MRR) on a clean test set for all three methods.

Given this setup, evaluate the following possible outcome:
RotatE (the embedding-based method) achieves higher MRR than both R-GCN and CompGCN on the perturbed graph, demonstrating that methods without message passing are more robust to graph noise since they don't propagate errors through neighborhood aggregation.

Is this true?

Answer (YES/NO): YES